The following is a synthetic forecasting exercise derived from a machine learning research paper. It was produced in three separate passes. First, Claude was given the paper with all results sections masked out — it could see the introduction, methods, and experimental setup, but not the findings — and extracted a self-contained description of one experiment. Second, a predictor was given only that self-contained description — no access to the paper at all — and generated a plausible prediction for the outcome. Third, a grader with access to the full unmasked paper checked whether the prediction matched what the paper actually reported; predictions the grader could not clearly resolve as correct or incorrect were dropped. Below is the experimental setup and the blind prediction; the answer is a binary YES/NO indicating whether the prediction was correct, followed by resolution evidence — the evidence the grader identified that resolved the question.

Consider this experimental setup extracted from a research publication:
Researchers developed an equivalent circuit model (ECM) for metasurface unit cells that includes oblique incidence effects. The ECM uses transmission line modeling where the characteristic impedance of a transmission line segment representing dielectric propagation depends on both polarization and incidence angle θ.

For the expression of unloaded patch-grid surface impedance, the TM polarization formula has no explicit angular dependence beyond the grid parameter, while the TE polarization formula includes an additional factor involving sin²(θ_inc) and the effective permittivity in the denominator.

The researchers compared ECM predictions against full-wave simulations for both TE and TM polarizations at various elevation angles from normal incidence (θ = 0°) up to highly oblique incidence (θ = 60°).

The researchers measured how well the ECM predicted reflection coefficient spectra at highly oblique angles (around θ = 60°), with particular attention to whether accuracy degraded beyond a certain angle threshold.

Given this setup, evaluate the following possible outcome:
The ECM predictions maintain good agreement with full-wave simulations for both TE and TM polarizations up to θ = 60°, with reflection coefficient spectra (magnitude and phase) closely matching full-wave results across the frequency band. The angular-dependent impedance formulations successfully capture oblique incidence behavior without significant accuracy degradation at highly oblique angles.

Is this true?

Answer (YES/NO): NO